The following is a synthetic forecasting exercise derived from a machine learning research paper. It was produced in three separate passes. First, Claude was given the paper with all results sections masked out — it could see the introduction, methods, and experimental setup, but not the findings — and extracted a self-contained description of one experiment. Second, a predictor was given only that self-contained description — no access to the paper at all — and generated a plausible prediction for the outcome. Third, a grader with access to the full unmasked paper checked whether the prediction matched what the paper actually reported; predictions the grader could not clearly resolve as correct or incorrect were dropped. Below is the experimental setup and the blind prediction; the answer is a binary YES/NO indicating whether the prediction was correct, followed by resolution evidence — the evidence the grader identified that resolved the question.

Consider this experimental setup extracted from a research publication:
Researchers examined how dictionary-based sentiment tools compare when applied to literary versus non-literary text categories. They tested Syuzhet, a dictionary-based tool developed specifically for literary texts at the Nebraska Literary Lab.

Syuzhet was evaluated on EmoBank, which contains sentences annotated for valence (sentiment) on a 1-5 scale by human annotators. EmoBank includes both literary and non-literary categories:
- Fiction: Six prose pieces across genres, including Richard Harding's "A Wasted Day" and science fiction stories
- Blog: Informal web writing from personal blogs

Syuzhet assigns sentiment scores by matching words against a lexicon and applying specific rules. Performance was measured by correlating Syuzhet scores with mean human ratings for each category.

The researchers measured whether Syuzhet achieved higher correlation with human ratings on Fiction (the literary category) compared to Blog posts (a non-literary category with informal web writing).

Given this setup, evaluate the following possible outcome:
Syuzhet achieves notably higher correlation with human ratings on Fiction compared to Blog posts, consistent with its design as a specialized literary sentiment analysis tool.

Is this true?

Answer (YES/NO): YES